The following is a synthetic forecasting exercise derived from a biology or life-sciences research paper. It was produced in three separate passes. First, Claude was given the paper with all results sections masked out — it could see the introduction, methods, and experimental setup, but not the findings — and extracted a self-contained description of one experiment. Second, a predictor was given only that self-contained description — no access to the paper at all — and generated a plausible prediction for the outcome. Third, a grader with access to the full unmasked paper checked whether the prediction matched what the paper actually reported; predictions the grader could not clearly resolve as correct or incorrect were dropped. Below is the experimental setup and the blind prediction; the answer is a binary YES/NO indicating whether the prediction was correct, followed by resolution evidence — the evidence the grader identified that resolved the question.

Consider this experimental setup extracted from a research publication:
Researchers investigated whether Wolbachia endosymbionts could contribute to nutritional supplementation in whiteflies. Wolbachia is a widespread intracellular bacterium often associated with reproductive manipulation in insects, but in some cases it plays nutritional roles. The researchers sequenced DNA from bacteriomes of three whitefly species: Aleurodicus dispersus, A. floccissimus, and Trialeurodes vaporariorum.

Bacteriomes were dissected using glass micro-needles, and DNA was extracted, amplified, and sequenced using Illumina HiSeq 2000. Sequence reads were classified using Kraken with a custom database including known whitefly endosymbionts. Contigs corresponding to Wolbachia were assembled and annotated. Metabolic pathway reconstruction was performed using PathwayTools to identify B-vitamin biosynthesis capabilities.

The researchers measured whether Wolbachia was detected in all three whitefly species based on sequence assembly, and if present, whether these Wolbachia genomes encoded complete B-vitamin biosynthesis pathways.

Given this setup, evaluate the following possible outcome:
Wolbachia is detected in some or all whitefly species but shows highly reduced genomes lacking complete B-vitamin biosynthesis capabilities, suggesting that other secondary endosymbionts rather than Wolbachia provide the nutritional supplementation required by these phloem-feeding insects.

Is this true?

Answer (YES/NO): NO